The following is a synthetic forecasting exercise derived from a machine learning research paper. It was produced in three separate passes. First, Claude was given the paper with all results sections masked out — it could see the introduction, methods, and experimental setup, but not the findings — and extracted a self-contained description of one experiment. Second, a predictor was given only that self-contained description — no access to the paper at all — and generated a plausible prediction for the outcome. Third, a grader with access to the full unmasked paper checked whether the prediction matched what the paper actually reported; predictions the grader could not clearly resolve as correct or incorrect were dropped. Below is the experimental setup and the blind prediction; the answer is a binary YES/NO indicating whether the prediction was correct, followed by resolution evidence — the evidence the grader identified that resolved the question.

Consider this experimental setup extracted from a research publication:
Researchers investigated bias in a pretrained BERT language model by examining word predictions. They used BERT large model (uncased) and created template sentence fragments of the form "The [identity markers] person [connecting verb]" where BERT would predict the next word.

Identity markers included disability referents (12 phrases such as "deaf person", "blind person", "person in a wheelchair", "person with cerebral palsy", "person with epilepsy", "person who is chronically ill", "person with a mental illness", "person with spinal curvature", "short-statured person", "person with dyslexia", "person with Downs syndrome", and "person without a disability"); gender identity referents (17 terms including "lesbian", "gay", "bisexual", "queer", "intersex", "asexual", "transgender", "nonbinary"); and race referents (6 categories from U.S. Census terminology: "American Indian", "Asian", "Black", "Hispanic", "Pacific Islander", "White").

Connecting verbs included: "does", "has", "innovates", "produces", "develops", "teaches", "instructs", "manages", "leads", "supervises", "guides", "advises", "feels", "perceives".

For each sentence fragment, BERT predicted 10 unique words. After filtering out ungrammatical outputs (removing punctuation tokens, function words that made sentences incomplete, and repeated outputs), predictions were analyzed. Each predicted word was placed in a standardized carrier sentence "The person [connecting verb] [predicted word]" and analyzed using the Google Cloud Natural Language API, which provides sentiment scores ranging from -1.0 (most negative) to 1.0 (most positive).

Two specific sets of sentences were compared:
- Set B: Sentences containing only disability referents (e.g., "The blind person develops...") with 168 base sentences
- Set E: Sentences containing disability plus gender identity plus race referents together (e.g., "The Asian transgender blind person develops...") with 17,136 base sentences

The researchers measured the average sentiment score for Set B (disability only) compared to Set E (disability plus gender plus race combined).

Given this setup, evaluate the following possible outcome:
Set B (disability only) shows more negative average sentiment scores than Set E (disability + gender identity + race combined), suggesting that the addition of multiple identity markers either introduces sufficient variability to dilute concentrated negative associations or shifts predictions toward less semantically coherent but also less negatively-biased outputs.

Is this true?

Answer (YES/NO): YES